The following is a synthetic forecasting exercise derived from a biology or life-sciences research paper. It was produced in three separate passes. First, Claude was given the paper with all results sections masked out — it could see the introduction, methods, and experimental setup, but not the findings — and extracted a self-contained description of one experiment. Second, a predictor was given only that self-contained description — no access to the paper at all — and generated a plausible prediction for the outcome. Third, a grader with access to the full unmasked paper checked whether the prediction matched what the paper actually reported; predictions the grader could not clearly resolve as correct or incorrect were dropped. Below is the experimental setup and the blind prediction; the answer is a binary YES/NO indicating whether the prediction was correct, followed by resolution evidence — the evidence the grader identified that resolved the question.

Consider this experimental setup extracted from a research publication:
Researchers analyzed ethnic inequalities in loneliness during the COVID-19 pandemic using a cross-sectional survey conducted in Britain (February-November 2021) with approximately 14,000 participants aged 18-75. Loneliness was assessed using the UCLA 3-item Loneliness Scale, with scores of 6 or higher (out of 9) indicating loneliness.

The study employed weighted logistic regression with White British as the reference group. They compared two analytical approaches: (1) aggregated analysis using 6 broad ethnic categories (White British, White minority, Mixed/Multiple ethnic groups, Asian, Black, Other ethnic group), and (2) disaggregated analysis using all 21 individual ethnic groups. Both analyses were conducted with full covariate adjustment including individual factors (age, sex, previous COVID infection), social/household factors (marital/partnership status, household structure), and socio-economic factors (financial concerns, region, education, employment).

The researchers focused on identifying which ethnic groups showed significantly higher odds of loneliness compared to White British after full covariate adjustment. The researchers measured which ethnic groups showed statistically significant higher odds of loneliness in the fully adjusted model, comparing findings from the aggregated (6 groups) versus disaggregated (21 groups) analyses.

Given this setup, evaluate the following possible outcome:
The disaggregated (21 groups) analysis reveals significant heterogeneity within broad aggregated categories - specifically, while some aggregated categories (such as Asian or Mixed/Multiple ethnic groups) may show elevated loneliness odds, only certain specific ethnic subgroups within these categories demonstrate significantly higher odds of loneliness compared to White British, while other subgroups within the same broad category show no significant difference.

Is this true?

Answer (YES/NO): YES